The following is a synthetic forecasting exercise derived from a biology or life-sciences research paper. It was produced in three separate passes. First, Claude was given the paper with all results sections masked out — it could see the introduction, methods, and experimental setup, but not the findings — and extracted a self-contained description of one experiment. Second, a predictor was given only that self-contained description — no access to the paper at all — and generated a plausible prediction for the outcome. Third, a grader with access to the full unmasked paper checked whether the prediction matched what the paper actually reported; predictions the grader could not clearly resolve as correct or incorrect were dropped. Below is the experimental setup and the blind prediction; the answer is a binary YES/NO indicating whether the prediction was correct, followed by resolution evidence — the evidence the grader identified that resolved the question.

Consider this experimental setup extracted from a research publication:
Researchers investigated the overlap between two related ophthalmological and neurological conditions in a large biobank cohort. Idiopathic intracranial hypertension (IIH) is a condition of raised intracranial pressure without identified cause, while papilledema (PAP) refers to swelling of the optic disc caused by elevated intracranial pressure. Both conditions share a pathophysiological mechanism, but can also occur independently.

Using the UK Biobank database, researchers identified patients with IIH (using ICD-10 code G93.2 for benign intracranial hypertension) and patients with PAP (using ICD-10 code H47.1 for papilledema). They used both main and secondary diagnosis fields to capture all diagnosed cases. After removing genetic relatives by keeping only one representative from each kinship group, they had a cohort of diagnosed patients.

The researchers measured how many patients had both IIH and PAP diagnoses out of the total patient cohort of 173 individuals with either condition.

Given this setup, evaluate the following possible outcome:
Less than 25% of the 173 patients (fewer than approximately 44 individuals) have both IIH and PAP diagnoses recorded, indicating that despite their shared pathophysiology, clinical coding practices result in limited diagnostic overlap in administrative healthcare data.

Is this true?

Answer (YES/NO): YES